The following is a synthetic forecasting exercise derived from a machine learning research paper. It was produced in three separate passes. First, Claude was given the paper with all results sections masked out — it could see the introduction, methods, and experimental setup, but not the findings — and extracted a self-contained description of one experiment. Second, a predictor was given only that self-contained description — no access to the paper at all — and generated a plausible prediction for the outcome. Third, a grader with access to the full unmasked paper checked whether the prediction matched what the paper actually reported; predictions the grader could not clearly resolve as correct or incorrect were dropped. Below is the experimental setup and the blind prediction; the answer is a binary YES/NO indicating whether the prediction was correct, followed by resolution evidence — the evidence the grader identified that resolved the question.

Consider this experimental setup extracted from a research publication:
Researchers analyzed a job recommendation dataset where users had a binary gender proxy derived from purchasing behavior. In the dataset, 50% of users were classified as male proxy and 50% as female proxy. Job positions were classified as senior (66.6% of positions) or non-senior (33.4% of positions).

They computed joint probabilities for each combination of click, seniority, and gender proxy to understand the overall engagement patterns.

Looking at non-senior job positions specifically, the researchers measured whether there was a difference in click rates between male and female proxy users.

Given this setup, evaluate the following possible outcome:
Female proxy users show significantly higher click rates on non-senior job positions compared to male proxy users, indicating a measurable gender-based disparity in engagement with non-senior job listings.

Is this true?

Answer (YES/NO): NO